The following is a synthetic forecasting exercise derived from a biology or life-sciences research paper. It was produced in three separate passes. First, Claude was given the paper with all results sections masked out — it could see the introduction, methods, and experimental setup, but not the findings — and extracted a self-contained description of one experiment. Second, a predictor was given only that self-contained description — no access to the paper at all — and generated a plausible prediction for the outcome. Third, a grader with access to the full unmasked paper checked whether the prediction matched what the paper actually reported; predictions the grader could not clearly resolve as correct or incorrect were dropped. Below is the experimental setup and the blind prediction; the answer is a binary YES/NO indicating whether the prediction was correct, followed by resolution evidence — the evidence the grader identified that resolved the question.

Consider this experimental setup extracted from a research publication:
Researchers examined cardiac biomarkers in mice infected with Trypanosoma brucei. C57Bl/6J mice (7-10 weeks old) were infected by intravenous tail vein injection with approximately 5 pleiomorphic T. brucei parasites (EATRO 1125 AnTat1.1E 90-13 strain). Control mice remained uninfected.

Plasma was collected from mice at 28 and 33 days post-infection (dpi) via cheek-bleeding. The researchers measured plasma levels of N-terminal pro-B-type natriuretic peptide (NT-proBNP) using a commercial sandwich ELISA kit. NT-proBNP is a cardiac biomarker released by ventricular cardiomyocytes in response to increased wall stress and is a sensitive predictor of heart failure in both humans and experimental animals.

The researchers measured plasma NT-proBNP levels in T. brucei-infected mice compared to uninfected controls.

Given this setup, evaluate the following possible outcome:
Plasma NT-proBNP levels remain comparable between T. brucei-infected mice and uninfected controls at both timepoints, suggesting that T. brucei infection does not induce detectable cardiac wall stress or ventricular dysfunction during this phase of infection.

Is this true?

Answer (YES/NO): NO